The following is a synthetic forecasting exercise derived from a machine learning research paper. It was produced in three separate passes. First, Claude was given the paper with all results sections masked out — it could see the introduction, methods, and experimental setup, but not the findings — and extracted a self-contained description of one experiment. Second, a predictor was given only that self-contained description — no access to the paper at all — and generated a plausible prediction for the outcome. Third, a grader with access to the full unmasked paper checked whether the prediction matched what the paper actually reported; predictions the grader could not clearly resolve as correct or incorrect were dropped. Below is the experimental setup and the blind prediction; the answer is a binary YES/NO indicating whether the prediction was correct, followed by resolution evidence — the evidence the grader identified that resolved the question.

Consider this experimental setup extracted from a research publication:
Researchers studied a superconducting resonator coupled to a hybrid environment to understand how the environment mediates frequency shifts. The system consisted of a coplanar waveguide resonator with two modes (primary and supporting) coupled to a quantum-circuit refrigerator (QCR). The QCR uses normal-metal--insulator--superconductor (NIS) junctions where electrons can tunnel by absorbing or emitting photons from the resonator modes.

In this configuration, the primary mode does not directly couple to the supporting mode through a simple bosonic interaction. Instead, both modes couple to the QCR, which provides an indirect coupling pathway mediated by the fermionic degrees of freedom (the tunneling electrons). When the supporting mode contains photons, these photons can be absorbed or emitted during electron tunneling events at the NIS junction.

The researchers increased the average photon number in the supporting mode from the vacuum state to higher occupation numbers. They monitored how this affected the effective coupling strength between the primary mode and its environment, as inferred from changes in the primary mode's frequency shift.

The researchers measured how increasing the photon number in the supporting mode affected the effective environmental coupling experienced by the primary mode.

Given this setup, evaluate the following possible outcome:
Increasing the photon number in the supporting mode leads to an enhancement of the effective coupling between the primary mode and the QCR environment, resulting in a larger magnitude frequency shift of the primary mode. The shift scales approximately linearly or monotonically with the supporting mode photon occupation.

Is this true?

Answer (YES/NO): NO